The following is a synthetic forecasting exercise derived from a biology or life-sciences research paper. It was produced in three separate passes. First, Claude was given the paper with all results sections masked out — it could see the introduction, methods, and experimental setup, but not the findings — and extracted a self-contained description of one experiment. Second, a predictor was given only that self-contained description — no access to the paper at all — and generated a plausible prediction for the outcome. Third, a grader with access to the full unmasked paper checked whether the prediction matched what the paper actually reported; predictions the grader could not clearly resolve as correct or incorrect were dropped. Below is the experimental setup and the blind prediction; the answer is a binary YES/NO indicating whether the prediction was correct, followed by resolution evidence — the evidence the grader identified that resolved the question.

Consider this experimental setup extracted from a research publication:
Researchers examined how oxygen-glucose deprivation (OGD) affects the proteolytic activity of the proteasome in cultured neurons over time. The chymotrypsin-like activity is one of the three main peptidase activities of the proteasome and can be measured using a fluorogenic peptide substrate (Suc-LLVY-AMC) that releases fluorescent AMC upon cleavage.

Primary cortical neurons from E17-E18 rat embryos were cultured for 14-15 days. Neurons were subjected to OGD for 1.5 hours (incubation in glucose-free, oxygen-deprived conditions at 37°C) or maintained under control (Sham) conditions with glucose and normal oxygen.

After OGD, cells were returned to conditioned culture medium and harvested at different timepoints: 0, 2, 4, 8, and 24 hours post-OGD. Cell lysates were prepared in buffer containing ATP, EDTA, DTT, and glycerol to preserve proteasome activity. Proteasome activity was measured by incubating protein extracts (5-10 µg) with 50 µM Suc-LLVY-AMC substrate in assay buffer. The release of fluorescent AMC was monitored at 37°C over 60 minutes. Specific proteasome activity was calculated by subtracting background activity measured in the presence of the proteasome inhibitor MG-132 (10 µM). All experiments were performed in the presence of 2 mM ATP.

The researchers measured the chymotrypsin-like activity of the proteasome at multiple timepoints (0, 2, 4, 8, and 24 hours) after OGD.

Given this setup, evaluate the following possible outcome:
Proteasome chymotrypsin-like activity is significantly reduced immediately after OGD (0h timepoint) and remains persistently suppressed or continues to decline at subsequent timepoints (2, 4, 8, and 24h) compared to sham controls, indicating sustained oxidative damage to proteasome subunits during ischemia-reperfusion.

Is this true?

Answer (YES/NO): NO